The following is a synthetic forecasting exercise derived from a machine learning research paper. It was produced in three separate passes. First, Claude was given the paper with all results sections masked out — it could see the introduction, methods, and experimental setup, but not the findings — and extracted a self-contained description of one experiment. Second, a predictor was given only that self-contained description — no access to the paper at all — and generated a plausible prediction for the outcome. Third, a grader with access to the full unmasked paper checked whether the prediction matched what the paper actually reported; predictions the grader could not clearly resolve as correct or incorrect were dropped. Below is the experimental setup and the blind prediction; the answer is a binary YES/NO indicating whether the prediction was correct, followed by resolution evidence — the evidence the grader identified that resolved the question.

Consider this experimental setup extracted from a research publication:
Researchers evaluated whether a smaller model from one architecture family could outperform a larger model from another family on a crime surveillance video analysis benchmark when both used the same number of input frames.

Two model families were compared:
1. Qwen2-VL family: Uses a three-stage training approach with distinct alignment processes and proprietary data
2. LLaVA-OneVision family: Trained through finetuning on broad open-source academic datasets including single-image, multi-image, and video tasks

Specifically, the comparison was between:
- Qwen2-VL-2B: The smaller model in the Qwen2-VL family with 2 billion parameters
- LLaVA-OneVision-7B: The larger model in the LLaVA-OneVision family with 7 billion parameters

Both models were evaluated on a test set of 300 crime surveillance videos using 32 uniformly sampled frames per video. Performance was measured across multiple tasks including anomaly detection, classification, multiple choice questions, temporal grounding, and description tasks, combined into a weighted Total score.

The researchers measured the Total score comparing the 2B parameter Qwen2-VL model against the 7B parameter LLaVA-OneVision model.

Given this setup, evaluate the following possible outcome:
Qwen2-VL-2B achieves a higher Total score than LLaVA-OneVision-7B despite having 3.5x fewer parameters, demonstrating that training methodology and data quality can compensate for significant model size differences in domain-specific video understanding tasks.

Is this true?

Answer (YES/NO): YES